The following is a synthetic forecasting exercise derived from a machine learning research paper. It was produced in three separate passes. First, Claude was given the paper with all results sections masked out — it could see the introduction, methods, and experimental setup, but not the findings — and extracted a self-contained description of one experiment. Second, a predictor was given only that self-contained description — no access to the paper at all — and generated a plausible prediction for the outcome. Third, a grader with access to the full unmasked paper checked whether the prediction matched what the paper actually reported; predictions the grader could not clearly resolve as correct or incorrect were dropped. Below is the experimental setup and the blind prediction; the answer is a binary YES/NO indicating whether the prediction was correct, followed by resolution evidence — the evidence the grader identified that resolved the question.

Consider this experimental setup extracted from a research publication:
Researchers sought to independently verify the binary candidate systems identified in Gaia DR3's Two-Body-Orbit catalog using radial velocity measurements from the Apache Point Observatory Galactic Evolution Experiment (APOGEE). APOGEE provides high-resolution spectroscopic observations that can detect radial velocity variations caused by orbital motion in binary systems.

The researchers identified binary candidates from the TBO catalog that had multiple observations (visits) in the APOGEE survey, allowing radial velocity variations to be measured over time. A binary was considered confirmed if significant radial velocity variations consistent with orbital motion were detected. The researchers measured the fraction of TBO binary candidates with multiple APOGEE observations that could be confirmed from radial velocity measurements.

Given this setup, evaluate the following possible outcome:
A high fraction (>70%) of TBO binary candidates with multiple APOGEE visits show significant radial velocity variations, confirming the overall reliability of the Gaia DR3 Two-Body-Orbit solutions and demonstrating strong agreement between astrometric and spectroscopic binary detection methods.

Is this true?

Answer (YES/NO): YES